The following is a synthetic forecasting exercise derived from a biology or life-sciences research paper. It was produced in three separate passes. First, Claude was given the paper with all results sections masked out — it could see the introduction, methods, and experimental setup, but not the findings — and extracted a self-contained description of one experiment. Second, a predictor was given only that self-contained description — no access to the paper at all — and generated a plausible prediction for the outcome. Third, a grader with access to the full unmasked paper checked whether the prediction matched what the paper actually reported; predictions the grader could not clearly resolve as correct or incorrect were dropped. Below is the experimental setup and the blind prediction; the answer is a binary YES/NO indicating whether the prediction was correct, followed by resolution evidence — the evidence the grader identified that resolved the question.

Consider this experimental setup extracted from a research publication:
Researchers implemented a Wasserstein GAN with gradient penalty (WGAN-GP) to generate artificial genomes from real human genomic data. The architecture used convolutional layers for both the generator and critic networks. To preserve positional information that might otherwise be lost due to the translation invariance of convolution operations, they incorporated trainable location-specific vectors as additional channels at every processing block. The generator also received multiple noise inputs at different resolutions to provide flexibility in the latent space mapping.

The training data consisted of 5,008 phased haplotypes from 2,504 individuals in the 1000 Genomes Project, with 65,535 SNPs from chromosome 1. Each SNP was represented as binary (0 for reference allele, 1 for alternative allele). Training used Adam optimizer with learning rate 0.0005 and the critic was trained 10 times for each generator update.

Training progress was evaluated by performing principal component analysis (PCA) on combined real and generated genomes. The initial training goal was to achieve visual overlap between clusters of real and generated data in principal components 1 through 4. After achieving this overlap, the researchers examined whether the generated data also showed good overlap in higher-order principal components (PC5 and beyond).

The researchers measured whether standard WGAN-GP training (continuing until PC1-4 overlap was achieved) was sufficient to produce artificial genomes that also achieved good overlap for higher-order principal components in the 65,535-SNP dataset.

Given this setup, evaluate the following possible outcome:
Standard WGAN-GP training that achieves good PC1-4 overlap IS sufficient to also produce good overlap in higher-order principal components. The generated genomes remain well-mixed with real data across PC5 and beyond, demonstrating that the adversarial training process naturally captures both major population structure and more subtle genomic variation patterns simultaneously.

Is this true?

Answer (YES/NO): NO